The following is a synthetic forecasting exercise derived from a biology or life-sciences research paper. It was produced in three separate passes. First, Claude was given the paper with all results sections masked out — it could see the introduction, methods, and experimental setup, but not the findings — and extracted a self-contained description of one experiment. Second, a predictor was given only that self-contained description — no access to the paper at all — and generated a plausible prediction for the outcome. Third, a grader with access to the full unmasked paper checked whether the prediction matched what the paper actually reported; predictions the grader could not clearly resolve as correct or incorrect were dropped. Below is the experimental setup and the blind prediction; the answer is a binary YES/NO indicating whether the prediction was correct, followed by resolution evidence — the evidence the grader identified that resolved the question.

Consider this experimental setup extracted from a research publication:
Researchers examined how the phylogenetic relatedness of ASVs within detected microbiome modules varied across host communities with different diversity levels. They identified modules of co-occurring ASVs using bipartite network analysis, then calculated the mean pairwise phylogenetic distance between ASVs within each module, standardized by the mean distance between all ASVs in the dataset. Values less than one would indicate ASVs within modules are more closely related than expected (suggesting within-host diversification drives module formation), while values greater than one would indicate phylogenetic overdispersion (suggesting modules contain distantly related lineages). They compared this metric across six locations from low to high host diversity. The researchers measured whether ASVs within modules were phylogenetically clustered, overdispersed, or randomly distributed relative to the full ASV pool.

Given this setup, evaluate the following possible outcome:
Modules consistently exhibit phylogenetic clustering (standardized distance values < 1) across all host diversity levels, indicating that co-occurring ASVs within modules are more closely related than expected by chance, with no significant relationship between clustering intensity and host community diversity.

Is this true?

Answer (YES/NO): NO